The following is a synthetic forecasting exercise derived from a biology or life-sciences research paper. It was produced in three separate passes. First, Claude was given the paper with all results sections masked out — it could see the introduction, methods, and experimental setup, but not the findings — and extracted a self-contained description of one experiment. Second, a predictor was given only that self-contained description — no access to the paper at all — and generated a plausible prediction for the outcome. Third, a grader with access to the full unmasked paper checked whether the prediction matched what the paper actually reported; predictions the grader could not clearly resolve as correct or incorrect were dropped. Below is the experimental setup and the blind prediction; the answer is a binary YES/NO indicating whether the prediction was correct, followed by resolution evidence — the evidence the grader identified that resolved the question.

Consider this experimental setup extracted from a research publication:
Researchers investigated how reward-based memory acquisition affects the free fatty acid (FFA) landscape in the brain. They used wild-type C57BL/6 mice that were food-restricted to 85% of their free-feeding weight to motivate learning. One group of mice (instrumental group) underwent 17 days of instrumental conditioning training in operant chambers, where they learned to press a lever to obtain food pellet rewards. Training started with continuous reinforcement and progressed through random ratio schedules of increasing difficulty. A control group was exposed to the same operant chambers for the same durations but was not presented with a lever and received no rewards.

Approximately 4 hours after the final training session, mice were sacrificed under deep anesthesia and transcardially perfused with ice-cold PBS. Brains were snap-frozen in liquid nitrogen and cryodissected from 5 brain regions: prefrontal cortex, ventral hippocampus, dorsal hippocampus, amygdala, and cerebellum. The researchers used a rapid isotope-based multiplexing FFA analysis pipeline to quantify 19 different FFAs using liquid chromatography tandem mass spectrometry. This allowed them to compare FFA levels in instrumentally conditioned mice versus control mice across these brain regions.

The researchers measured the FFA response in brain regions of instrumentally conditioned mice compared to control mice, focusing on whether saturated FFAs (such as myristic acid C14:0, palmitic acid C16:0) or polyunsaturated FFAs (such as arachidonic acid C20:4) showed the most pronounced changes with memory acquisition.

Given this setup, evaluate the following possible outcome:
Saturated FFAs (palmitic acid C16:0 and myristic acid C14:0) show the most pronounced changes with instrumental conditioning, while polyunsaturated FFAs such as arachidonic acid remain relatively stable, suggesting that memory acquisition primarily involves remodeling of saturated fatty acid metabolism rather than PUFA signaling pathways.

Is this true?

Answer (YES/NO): NO